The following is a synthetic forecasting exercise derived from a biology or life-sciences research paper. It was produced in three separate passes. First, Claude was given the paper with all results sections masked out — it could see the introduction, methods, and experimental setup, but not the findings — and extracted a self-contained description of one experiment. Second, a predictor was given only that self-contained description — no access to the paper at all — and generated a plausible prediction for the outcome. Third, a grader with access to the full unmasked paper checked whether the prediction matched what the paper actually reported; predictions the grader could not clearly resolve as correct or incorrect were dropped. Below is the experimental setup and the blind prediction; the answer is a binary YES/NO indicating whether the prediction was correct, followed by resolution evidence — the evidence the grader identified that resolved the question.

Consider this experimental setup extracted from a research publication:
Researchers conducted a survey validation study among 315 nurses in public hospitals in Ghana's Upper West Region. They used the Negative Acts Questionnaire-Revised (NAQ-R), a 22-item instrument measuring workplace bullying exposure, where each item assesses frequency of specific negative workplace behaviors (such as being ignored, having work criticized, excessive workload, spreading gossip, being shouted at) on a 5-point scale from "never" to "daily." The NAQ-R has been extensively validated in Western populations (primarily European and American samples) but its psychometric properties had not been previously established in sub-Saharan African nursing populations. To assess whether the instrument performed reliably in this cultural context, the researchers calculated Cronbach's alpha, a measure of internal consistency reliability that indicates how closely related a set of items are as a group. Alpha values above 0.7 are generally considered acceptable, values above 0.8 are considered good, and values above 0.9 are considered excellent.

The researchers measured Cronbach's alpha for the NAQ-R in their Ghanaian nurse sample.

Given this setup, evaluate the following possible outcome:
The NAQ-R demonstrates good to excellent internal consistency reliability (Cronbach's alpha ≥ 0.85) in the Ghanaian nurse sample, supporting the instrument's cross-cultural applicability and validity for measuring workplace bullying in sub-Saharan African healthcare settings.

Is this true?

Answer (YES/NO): YES